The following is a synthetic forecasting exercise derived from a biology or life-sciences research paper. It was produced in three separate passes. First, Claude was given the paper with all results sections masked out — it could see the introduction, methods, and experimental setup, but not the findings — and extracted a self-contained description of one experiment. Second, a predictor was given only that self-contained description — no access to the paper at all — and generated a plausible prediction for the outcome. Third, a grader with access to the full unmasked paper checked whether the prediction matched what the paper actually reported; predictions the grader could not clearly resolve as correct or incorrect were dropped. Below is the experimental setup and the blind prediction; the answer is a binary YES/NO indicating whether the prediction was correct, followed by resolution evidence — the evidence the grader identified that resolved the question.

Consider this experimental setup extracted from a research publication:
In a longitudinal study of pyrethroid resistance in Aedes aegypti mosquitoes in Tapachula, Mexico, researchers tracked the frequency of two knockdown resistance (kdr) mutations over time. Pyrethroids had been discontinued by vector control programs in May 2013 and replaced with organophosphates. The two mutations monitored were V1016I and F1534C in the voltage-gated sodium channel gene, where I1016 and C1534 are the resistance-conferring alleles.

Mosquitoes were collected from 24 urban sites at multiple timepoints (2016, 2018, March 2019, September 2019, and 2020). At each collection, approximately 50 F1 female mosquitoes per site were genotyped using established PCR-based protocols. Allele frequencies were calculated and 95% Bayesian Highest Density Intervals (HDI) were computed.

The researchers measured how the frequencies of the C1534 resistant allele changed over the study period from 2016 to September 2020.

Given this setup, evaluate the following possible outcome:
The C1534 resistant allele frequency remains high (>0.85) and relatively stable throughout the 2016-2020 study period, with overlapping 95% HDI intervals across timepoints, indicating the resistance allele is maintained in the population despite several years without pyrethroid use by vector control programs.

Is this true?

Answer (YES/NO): NO